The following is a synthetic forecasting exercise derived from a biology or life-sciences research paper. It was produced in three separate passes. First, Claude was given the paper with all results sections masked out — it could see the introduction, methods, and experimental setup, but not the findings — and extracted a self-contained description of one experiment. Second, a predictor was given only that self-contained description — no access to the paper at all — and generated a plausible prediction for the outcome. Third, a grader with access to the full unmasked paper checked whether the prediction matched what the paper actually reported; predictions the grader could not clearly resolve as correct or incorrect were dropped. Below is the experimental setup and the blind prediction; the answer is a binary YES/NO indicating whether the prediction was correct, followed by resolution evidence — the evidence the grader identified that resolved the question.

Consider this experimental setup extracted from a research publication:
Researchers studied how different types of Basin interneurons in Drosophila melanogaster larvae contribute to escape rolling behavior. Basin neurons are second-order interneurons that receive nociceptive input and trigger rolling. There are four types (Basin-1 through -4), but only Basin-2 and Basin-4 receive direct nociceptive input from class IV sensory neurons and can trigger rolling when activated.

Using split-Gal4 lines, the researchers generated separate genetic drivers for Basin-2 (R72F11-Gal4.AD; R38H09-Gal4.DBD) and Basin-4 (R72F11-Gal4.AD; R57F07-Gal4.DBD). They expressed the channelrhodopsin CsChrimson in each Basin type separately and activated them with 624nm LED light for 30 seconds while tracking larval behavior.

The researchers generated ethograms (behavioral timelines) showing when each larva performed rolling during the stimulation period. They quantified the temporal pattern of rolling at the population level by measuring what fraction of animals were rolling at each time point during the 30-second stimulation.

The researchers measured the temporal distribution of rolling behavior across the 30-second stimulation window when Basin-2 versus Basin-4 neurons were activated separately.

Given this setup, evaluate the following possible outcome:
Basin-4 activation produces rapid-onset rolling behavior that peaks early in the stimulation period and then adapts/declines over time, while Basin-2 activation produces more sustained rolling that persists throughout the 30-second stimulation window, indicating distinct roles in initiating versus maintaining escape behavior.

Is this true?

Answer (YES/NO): YES